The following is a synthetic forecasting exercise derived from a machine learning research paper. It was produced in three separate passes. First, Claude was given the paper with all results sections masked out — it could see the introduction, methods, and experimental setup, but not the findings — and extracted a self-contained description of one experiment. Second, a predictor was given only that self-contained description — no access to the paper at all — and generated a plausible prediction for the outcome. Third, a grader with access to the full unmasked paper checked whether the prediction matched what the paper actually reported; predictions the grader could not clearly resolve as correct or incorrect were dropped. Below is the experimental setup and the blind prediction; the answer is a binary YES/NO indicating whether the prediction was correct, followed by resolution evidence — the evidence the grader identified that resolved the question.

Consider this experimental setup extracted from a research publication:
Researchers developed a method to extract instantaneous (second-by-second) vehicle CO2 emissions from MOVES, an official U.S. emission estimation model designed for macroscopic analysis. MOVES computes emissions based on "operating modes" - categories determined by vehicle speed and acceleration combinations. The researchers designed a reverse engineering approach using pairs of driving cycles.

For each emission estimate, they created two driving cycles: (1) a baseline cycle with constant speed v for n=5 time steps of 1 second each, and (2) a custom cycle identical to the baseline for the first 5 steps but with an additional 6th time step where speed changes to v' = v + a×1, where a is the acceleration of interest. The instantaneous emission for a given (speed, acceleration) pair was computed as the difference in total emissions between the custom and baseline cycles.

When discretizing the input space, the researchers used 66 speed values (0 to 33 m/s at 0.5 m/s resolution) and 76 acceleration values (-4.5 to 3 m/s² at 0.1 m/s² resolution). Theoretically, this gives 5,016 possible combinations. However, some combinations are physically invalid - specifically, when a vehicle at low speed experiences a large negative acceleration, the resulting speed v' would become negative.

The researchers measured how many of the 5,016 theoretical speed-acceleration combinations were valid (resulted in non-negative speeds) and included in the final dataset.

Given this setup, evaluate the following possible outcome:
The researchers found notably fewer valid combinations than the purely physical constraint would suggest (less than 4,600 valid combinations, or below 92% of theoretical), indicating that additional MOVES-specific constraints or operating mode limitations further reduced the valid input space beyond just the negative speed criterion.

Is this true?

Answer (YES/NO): NO